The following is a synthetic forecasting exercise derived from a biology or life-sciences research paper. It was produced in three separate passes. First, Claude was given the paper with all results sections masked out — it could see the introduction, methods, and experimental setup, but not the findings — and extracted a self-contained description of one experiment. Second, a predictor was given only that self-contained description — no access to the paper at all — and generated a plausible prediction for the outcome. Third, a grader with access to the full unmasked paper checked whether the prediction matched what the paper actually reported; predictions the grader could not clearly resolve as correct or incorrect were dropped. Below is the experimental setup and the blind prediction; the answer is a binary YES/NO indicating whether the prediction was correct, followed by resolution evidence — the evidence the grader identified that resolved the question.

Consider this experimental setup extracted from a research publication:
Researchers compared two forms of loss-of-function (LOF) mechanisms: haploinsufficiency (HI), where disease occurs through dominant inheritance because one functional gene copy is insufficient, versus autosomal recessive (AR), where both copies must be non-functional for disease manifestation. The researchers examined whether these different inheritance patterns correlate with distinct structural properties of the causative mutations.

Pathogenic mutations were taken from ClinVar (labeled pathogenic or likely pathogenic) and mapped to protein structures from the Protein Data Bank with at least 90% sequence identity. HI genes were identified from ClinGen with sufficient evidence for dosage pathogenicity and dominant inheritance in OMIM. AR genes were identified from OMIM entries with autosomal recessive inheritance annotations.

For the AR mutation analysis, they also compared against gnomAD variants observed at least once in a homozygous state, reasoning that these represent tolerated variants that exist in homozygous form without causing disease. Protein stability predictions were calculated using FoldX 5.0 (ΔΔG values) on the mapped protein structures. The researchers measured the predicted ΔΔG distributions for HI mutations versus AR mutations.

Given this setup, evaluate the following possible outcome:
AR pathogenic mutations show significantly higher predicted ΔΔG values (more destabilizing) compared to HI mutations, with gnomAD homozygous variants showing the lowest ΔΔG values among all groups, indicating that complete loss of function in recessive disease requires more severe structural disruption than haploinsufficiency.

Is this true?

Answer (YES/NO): NO